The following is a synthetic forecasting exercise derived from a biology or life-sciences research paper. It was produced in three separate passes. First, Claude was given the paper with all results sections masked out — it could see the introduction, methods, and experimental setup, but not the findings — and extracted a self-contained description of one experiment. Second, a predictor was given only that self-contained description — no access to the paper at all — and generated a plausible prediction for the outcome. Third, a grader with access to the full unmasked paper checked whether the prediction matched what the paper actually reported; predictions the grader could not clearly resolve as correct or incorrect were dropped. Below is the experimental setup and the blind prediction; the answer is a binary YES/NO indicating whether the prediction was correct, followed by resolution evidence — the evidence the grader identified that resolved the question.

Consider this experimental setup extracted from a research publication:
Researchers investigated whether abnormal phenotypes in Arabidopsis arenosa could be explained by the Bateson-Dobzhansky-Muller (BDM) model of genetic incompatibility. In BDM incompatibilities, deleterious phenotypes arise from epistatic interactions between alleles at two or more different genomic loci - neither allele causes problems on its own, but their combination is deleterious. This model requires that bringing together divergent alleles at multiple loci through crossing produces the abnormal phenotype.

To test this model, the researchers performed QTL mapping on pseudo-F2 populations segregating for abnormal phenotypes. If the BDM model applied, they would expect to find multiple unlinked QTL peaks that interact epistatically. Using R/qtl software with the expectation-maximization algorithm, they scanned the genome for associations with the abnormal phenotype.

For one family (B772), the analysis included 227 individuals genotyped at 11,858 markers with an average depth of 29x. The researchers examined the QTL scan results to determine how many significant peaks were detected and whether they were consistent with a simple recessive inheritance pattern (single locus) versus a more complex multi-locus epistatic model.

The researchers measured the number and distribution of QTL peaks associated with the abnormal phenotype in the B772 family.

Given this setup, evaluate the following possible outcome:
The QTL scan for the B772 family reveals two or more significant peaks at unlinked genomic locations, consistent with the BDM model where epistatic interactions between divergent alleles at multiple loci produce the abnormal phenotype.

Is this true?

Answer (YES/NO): NO